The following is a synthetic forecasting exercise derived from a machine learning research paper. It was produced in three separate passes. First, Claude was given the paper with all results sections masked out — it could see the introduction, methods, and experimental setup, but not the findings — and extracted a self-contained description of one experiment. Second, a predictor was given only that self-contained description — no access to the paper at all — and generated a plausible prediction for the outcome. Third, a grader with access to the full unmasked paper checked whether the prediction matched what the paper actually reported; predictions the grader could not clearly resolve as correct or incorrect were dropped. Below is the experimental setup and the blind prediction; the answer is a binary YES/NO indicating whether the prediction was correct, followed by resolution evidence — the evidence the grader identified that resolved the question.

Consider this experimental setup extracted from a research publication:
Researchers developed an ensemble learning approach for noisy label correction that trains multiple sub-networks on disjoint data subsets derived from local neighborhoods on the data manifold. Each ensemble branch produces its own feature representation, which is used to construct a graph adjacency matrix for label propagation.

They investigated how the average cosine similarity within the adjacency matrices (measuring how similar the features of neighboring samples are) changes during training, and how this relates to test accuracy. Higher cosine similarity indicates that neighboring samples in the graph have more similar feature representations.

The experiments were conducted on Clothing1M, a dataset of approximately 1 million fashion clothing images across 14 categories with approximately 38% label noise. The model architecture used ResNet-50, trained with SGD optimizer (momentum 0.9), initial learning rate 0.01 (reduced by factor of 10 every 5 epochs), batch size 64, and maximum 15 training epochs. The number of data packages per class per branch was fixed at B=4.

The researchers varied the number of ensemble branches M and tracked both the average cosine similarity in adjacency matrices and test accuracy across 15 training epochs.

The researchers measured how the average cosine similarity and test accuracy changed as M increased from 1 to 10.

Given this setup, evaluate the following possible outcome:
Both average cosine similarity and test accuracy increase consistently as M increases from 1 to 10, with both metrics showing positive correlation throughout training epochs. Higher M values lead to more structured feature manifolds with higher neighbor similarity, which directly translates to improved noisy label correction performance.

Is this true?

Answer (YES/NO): NO